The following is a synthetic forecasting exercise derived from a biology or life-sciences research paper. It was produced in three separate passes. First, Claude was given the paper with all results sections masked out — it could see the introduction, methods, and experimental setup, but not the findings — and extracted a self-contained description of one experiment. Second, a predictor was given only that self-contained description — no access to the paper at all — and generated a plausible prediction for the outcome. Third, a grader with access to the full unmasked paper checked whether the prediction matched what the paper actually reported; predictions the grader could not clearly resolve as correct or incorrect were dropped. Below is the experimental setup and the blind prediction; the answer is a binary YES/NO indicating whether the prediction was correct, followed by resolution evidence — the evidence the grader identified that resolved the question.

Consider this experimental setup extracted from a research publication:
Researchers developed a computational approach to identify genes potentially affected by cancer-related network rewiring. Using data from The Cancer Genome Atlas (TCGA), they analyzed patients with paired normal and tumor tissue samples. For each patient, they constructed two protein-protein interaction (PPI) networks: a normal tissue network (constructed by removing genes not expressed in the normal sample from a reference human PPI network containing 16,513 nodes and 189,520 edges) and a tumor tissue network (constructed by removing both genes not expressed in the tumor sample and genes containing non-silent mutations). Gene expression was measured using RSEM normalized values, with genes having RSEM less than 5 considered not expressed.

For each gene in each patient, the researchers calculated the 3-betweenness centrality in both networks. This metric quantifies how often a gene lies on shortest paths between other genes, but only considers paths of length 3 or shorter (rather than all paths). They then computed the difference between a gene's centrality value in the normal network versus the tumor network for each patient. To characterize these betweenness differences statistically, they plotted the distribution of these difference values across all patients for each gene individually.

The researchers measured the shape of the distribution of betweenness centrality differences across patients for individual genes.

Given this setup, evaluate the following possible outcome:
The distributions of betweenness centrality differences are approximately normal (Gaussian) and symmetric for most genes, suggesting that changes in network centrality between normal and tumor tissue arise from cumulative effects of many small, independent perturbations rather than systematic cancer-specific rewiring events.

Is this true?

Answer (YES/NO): NO